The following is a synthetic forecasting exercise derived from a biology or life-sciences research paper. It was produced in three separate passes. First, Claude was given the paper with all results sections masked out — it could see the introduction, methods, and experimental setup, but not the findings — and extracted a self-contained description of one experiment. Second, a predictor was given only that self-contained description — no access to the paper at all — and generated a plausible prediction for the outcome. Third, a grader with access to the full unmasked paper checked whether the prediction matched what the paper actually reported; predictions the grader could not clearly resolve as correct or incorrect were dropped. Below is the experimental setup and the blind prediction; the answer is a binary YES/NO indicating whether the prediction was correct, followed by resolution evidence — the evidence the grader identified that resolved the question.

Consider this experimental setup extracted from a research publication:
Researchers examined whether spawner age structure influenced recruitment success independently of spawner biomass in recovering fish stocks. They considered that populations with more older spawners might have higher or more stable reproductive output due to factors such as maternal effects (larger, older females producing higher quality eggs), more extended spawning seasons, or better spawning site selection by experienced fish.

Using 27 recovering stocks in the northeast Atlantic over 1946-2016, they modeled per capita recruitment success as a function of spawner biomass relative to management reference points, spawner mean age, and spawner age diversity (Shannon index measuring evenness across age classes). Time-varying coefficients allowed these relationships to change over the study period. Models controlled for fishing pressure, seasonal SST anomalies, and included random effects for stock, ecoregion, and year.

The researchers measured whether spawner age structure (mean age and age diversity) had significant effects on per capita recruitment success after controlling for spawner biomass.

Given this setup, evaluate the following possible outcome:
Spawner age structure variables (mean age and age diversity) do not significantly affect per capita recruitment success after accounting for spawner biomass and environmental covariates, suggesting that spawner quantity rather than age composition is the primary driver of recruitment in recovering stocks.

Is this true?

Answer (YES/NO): NO